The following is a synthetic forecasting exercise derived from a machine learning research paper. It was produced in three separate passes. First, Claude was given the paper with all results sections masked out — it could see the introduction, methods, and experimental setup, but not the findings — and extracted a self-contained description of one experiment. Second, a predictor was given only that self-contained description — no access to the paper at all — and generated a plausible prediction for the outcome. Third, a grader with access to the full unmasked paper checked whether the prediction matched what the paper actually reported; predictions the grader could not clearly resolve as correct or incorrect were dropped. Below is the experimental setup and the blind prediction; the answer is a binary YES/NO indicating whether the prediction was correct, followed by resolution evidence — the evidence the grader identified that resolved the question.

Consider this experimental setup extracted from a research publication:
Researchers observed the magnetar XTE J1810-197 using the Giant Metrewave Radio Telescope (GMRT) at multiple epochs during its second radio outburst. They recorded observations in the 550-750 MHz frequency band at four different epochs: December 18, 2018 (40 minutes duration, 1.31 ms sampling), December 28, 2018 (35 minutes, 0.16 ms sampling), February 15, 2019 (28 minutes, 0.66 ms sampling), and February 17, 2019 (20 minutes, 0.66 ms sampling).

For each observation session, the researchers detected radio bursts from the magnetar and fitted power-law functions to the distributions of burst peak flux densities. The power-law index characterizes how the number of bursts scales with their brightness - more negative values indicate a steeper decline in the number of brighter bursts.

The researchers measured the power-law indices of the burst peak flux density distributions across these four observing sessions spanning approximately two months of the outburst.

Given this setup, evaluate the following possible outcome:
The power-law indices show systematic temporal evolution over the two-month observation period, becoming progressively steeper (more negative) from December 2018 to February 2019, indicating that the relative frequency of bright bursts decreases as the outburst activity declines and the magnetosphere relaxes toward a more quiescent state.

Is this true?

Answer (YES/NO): NO